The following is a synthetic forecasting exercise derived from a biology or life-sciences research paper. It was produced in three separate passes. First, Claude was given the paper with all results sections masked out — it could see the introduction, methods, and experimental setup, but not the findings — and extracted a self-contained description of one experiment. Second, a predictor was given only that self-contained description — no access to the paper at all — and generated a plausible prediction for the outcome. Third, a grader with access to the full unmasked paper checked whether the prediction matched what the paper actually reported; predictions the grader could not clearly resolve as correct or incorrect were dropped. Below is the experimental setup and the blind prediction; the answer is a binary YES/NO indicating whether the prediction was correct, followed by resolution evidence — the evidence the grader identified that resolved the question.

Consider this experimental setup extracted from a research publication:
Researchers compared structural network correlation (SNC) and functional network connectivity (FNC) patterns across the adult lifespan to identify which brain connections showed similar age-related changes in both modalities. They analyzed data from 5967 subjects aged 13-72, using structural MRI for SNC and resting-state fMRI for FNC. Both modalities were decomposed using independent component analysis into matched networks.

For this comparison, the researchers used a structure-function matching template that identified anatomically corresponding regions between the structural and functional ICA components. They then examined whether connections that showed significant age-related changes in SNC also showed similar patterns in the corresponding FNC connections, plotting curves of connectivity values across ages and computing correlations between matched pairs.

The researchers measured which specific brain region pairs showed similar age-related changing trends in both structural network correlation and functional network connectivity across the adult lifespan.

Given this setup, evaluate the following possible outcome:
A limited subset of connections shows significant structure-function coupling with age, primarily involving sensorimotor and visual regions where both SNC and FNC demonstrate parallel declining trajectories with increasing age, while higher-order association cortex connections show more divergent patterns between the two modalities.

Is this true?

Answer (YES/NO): NO